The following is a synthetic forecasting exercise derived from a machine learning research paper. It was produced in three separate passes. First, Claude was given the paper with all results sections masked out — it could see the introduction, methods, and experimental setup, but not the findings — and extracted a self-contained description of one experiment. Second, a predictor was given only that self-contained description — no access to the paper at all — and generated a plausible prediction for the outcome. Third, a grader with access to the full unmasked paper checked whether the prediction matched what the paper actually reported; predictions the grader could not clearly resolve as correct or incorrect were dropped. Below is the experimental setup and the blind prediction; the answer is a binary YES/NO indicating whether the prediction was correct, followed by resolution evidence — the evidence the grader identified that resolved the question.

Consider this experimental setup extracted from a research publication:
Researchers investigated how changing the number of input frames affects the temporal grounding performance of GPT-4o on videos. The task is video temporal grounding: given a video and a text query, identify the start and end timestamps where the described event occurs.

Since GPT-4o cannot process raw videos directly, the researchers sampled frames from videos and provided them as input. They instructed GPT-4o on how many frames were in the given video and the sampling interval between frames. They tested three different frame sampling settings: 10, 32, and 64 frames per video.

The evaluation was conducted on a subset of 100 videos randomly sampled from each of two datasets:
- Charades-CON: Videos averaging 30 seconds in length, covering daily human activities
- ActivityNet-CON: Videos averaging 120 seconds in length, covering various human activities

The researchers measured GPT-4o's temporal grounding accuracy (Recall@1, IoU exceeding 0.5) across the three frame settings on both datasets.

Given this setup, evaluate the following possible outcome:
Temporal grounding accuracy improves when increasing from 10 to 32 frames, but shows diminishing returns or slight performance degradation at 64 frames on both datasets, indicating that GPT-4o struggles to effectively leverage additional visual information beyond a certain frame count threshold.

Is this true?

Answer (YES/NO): NO